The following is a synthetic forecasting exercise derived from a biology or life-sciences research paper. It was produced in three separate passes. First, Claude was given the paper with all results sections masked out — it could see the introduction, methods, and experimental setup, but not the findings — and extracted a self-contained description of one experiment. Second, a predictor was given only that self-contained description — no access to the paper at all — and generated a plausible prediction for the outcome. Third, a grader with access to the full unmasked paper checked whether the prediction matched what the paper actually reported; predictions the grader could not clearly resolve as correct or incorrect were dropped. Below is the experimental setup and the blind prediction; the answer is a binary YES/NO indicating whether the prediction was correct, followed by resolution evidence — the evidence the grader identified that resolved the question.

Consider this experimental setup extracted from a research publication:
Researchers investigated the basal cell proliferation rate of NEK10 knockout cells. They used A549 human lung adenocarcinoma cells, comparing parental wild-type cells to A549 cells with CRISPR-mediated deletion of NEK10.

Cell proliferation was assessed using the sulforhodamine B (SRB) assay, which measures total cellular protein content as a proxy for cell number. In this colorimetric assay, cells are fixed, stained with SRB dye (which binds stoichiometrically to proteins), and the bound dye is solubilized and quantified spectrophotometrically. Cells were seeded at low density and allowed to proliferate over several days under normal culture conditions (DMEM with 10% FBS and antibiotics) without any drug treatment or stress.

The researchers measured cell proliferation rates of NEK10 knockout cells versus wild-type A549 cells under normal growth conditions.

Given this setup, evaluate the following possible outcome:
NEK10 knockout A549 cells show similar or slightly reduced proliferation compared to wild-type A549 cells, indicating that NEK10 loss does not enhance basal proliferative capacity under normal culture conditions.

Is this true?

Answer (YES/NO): NO